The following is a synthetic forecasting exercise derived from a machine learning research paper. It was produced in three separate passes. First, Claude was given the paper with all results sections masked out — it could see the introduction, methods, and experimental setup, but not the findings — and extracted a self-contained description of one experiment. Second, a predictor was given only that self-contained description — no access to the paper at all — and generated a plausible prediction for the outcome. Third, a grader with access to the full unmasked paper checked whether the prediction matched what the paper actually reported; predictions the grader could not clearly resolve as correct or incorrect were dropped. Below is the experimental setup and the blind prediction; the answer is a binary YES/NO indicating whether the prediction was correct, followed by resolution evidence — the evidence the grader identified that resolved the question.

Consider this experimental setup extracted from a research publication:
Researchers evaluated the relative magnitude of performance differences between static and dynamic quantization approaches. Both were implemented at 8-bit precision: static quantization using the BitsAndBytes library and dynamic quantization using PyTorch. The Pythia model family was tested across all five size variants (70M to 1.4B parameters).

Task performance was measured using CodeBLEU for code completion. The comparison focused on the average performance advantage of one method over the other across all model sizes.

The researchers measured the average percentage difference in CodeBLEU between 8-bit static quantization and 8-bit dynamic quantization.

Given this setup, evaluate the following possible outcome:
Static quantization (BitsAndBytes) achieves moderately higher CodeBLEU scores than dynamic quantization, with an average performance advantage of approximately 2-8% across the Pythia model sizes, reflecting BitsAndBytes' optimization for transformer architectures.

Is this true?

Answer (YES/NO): NO